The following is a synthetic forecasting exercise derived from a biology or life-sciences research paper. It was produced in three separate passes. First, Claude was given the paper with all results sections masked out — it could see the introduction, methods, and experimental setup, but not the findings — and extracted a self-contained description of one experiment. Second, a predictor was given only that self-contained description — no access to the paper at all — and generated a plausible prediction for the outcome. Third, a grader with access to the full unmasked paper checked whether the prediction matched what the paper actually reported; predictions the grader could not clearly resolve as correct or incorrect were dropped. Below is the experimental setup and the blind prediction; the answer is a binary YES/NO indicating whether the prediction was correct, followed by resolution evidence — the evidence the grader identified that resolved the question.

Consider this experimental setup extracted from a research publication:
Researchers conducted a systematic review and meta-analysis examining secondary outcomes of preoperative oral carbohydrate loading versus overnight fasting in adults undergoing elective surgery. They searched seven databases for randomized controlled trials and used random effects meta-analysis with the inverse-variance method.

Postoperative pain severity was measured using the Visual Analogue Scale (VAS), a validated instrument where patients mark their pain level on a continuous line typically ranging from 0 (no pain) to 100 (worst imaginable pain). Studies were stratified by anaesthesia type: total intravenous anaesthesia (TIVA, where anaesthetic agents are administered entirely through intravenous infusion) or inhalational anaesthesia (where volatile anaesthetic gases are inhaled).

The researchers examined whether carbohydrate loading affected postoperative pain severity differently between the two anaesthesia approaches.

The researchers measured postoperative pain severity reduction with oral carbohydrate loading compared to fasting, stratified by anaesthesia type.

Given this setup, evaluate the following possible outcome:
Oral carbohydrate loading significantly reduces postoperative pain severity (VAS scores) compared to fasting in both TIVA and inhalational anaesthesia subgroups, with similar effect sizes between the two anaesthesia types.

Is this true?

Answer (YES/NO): NO